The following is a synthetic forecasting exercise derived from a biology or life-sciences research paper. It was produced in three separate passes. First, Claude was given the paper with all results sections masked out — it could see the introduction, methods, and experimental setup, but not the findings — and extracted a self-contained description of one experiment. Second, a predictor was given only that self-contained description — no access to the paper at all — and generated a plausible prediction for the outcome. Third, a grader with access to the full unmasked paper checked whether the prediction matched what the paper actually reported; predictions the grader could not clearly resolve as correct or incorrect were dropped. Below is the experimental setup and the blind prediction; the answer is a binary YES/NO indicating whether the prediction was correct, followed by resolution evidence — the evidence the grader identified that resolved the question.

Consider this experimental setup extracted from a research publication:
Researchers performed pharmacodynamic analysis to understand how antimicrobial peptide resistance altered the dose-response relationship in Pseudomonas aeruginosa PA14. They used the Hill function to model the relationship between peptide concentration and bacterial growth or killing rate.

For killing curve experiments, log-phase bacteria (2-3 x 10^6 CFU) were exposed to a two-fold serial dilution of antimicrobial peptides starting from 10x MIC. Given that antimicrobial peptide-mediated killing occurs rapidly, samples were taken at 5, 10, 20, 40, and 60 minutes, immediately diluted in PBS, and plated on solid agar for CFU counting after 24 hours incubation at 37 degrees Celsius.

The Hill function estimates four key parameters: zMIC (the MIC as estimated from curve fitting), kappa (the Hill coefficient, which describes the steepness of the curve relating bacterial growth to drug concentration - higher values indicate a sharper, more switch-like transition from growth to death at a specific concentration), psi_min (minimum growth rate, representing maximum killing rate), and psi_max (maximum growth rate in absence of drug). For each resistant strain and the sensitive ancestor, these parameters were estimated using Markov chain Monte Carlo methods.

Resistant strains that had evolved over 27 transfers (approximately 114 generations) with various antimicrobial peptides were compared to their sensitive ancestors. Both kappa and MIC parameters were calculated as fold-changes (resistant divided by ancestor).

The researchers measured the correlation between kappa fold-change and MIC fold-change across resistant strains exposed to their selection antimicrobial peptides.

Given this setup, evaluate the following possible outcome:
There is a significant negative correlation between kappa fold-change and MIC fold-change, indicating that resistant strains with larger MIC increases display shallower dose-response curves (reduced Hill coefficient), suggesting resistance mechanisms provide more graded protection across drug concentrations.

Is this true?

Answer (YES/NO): YES